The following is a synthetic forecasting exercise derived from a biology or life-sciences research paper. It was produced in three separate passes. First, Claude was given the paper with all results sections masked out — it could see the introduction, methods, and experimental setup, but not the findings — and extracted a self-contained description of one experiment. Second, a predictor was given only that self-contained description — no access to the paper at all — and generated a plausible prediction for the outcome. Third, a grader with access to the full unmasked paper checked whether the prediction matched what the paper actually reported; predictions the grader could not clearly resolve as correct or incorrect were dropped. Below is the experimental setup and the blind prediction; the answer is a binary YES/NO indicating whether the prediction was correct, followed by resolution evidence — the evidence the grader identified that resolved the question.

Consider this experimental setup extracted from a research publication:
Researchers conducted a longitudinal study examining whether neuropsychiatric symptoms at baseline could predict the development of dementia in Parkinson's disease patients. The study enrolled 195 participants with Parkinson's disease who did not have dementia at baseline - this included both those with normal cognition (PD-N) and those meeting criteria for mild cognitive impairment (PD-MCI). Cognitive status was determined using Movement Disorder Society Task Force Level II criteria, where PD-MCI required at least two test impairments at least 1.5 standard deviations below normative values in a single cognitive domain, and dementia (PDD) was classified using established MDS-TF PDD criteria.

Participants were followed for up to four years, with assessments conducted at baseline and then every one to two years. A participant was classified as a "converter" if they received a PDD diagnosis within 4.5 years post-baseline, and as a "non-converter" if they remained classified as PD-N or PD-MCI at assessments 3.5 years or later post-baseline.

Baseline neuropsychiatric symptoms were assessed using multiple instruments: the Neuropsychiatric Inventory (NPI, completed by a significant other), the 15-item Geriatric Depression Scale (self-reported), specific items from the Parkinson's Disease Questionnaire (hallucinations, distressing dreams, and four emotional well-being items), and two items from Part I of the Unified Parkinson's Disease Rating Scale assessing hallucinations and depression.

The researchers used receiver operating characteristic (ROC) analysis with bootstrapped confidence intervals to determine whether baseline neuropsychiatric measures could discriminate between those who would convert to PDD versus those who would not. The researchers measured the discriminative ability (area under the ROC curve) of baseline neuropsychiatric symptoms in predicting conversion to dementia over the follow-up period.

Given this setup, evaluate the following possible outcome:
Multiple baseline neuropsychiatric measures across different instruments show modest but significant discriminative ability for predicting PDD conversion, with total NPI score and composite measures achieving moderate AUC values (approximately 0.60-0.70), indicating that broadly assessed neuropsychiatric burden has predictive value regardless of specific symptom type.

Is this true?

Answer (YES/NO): NO